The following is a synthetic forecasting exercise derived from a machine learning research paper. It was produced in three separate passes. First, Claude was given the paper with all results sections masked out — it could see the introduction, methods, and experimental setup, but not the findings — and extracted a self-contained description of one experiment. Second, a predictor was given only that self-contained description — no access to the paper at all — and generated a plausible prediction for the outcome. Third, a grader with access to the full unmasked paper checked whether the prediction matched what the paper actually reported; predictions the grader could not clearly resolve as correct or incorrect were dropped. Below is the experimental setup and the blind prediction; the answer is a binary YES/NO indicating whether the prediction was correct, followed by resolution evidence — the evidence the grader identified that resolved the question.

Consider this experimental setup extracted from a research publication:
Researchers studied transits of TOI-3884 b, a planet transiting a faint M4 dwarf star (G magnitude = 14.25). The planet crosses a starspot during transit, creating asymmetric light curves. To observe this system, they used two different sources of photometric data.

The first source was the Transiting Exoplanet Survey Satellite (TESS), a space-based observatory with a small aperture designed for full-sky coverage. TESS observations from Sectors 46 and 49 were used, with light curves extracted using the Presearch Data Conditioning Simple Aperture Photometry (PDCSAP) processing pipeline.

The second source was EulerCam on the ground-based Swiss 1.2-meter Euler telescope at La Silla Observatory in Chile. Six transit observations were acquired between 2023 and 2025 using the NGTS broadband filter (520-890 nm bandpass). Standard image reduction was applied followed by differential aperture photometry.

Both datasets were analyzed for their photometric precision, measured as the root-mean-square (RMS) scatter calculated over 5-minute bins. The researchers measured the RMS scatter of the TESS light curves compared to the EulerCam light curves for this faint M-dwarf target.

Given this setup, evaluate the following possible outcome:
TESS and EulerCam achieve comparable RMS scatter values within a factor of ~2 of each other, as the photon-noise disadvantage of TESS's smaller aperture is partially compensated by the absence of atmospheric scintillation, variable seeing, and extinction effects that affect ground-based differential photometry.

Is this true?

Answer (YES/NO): NO